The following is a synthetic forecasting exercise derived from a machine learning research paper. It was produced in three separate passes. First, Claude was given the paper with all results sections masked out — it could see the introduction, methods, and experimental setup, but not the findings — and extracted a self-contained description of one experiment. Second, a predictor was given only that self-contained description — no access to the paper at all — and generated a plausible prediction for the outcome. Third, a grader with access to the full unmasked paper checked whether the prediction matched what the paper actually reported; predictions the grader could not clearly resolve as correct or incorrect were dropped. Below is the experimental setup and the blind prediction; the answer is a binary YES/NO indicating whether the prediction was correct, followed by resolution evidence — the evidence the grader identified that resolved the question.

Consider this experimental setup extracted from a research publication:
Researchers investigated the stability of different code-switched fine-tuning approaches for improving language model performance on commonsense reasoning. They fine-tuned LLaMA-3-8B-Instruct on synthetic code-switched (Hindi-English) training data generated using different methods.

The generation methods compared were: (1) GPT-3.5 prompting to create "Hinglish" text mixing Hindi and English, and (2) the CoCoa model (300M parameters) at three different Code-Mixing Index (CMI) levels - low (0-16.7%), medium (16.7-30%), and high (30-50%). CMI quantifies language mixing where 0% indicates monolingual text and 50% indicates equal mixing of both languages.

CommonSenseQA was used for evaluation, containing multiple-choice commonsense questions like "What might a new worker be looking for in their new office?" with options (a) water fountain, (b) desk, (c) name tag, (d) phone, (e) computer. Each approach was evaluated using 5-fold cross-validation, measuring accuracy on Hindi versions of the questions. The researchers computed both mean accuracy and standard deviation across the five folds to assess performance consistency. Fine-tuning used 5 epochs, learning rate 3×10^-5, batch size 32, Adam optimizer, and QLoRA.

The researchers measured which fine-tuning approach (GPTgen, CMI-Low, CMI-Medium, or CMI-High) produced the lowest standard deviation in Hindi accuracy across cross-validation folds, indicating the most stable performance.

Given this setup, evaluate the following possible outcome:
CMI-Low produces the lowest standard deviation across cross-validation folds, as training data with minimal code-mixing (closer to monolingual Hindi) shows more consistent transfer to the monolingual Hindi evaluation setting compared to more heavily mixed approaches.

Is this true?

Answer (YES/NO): NO